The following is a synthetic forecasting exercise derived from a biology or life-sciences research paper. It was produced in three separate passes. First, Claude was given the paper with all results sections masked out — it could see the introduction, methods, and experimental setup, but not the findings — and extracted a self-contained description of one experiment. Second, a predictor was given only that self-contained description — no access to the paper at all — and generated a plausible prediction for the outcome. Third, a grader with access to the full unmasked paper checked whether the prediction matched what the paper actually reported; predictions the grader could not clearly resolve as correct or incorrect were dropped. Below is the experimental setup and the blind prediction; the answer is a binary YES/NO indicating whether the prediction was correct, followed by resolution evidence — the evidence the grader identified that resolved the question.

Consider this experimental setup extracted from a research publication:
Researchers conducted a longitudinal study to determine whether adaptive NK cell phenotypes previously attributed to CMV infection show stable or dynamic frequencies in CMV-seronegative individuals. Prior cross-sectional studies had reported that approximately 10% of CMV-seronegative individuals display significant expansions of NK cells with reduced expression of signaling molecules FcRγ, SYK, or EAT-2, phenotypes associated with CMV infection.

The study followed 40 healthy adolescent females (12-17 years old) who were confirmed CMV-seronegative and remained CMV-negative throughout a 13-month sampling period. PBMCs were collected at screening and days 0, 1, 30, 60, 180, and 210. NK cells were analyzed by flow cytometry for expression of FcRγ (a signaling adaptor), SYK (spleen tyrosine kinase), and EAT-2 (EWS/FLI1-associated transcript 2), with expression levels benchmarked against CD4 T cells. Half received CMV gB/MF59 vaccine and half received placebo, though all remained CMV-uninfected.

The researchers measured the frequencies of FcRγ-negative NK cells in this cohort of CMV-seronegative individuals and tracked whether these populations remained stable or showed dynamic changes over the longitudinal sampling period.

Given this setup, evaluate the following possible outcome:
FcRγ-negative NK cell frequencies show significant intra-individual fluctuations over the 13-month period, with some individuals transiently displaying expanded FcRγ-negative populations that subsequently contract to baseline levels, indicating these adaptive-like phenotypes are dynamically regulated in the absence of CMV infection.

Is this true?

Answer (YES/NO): YES